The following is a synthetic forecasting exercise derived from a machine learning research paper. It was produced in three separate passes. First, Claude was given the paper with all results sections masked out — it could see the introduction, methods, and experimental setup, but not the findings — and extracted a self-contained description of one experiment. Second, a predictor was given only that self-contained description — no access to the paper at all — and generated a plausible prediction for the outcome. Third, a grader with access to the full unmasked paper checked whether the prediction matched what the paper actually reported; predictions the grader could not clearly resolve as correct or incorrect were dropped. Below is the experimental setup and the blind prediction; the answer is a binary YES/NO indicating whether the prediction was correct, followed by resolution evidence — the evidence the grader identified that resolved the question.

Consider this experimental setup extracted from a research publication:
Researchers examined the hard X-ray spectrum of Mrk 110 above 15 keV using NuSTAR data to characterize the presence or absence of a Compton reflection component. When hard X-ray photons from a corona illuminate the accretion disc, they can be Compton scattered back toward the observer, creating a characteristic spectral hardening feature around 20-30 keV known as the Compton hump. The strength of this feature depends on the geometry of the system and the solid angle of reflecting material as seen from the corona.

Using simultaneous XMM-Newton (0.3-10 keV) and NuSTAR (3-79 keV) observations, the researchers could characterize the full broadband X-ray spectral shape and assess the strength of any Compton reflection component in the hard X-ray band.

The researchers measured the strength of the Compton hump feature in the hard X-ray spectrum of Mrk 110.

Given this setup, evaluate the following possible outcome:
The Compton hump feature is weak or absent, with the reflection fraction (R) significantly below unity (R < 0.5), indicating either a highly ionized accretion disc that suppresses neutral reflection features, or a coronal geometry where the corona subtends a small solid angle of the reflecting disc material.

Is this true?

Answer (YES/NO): YES